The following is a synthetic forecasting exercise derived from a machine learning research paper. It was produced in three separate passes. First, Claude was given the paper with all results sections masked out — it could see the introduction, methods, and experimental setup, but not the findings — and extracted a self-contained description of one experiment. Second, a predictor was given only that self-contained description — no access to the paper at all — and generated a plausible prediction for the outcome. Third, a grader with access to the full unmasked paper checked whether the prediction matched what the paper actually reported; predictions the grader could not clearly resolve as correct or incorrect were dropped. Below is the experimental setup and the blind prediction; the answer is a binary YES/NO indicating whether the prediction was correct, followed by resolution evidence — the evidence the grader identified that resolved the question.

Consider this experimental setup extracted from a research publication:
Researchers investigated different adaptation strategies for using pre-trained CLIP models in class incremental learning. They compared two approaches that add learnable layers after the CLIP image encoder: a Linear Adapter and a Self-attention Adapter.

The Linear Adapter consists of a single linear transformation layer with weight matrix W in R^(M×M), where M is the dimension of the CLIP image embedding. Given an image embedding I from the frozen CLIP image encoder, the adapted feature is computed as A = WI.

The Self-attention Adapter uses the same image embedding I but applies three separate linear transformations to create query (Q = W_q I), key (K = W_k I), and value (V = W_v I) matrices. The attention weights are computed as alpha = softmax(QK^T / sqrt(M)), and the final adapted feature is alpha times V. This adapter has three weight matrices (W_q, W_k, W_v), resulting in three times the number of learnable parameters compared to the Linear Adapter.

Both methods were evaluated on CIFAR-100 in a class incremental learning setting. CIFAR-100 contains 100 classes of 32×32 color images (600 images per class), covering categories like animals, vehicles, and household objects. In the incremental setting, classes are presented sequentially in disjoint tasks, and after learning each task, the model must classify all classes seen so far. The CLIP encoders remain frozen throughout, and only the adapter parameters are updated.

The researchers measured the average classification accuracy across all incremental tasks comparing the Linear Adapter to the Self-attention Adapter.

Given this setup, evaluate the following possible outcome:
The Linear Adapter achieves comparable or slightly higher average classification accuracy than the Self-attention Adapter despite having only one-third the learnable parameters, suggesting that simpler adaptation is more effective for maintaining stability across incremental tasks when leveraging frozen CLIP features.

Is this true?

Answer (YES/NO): NO